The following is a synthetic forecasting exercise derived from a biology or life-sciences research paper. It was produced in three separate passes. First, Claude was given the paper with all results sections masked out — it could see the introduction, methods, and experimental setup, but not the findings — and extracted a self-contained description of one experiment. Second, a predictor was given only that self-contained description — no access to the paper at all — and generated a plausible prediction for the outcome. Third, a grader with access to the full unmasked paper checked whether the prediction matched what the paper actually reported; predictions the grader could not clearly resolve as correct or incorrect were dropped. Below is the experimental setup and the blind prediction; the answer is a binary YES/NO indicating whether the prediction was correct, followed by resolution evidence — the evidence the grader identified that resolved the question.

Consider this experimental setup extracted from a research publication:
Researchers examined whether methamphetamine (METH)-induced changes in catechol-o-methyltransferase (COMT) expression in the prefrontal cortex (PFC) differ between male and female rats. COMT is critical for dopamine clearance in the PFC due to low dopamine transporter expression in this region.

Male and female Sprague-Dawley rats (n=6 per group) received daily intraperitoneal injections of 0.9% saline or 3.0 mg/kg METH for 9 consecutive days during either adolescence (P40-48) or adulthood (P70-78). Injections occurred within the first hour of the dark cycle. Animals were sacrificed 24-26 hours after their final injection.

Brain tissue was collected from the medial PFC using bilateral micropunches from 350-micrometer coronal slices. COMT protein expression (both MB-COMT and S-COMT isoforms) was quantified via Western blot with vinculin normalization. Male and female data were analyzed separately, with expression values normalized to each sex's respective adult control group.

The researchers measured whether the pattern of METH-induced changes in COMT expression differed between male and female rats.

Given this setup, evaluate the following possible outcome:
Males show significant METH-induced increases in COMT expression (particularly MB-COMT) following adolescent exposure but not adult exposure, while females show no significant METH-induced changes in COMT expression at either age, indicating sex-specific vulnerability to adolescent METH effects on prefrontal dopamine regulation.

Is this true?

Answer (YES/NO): NO